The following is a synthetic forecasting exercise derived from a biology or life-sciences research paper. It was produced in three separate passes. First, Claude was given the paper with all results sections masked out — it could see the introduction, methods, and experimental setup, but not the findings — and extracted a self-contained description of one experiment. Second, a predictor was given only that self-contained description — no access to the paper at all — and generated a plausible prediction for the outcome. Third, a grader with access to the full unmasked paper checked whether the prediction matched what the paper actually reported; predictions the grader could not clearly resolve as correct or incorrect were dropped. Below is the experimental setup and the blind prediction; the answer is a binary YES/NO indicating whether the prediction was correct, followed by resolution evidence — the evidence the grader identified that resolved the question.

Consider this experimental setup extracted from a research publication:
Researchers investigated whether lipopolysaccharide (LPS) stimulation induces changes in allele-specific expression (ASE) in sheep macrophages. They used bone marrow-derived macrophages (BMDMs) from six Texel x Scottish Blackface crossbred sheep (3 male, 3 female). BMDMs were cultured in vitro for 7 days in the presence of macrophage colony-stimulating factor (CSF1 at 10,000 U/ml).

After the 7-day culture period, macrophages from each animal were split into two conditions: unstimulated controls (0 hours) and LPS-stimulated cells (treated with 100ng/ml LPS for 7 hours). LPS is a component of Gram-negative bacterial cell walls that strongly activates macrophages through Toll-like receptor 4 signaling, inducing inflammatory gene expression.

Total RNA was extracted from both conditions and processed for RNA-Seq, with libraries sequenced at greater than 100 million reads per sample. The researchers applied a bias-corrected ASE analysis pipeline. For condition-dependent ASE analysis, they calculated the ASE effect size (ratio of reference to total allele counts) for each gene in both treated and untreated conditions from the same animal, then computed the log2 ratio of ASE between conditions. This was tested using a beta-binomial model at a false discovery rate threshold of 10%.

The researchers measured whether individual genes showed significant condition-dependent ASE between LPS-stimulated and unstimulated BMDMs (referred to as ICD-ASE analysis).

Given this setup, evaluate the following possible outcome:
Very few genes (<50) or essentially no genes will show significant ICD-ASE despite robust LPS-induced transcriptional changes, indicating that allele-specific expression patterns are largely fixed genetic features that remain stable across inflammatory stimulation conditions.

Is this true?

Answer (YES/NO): YES